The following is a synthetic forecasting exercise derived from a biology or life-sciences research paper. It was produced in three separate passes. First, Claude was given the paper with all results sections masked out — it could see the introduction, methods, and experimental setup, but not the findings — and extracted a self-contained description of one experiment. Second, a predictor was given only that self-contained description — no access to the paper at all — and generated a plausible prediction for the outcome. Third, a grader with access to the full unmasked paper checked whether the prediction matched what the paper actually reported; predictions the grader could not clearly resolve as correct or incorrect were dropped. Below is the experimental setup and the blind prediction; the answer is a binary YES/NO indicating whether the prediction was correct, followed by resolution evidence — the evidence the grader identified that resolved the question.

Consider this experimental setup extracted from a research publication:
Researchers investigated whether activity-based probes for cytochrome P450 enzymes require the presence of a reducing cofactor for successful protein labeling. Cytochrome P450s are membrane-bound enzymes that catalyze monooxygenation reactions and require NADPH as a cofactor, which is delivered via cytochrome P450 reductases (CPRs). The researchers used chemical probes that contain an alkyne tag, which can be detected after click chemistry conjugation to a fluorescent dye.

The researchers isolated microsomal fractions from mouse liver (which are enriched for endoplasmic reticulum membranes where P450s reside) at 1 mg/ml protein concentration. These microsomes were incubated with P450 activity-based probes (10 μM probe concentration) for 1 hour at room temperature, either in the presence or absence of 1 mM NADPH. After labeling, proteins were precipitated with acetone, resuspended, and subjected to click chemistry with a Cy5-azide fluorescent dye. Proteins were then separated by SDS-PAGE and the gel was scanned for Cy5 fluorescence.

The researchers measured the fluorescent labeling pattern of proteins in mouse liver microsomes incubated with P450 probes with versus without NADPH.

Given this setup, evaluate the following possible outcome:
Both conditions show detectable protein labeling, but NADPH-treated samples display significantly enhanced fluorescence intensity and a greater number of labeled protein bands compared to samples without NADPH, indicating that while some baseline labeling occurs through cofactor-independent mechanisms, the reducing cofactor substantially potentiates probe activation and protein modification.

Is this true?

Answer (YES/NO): NO